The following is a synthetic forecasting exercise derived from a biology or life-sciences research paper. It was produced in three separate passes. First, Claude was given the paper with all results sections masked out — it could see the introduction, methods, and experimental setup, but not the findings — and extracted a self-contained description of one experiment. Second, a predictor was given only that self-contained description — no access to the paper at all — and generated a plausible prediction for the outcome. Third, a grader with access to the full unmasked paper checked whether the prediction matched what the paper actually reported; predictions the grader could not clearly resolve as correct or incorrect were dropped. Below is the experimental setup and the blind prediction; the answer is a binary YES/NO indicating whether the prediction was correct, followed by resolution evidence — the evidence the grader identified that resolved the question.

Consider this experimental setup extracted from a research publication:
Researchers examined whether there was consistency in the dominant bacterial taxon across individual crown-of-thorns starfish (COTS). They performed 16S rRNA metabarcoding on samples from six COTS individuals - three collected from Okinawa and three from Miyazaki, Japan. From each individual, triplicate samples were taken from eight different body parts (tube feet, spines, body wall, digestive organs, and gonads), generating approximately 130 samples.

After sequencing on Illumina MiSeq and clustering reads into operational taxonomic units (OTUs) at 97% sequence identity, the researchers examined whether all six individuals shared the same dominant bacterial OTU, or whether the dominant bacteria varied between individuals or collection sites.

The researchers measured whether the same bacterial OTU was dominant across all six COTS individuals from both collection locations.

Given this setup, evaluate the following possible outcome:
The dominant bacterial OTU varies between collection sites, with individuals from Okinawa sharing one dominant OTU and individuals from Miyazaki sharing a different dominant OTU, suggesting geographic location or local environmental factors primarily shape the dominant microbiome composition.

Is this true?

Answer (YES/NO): NO